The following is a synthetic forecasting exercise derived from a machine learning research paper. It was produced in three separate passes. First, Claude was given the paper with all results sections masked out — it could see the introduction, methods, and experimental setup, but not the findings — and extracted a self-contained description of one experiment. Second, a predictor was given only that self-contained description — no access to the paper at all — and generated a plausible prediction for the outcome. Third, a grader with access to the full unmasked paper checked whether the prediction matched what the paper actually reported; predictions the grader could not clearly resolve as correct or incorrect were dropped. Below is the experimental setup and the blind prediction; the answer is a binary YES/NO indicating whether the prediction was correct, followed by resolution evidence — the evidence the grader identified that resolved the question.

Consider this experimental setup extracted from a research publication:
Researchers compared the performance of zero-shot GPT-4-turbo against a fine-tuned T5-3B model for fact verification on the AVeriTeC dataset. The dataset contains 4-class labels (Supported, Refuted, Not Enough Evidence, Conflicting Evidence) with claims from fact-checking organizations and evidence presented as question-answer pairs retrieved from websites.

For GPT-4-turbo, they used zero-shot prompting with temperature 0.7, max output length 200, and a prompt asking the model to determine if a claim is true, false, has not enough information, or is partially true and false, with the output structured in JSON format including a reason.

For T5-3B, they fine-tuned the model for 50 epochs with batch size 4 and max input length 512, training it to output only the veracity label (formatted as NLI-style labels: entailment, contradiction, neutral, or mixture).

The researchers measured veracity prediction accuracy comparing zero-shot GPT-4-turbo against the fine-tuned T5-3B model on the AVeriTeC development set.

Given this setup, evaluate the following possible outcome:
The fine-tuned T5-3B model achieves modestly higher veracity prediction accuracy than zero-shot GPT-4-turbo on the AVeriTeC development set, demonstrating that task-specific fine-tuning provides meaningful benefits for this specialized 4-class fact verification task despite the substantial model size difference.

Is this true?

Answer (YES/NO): YES